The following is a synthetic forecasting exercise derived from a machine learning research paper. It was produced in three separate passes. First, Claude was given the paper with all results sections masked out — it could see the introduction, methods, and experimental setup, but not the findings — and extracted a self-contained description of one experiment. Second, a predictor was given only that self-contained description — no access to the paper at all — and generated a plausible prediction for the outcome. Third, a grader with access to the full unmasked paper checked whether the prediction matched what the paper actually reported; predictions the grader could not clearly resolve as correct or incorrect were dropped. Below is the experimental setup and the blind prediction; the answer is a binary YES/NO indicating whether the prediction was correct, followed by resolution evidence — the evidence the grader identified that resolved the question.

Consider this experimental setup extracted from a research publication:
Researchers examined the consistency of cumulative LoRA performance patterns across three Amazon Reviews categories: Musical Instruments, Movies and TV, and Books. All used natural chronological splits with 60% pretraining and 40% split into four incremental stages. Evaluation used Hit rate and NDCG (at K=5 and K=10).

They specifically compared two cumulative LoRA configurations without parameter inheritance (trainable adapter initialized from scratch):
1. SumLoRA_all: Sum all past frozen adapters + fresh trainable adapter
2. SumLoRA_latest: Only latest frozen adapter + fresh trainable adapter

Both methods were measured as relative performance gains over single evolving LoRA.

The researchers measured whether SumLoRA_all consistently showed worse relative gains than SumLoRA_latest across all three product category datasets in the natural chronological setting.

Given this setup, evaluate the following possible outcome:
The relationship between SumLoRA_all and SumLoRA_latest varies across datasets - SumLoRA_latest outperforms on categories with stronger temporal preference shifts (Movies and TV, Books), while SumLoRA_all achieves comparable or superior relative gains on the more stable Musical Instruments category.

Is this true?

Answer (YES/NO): NO